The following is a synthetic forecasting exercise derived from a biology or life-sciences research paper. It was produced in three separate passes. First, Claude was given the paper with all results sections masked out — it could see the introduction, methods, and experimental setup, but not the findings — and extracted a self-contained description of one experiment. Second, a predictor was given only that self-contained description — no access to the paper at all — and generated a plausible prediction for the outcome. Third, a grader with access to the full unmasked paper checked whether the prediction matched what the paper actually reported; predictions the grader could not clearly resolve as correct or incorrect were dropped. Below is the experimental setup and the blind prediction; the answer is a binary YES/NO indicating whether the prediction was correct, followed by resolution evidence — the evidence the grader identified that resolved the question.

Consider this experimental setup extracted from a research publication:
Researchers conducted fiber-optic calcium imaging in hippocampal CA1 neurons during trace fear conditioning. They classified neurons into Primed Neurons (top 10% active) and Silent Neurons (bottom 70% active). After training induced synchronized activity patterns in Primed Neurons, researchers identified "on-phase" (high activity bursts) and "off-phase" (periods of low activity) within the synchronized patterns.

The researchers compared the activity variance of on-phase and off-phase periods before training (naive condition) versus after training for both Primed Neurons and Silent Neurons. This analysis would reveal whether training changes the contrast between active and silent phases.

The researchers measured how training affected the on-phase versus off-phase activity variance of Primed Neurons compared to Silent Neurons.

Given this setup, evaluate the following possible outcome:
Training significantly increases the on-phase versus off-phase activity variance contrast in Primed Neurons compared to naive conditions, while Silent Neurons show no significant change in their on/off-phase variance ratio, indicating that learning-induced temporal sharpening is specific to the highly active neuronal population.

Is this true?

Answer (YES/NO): YES